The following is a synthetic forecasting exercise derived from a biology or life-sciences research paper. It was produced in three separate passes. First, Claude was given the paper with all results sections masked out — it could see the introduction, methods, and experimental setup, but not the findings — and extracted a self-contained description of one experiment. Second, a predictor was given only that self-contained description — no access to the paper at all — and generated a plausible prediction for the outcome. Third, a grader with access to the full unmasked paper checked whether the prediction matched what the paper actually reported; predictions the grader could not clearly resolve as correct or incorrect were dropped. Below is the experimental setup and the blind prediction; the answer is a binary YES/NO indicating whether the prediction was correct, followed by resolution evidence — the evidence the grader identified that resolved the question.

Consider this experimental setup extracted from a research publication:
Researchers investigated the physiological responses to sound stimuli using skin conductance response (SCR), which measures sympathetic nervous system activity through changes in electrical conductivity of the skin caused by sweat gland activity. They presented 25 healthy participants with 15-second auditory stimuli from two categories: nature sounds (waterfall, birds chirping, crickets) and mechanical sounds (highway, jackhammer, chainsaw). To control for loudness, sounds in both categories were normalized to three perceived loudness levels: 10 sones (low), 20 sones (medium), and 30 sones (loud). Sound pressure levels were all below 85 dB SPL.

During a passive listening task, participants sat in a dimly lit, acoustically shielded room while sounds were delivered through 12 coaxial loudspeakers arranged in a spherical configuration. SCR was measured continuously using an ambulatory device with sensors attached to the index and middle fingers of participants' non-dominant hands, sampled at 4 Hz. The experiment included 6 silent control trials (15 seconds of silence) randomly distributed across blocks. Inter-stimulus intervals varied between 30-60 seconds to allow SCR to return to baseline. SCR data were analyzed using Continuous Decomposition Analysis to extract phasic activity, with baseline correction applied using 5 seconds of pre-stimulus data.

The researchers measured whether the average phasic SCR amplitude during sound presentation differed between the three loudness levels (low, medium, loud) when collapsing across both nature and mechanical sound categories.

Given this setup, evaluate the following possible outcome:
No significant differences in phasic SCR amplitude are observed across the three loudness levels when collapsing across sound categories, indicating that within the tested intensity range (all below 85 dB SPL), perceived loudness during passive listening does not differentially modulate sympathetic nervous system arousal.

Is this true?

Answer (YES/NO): NO